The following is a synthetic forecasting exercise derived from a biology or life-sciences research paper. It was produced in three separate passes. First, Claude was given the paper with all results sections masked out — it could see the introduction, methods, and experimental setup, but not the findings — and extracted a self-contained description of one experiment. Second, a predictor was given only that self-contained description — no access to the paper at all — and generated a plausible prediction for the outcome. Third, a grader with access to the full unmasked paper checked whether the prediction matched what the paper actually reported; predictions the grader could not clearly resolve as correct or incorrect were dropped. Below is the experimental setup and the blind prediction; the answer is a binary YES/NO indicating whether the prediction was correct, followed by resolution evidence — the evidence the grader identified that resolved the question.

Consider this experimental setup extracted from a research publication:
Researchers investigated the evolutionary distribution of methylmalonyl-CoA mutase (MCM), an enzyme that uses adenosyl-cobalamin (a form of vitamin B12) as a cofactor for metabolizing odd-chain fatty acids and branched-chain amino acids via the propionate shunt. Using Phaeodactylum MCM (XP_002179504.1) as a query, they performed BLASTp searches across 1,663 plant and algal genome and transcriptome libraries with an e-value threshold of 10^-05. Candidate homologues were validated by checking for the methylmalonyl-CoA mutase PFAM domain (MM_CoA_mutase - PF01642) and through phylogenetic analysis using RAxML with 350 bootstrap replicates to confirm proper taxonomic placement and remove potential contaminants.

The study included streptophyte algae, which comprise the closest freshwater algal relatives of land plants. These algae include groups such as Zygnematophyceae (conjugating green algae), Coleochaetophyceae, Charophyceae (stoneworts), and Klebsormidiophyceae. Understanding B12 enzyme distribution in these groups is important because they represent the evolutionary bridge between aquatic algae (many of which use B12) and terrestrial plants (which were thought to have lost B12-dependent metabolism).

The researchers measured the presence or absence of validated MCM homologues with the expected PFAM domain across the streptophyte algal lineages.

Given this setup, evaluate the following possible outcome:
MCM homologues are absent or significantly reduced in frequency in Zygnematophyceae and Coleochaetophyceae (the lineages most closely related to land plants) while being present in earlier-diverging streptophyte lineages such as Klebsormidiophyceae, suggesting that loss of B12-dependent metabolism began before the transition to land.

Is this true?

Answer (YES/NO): NO